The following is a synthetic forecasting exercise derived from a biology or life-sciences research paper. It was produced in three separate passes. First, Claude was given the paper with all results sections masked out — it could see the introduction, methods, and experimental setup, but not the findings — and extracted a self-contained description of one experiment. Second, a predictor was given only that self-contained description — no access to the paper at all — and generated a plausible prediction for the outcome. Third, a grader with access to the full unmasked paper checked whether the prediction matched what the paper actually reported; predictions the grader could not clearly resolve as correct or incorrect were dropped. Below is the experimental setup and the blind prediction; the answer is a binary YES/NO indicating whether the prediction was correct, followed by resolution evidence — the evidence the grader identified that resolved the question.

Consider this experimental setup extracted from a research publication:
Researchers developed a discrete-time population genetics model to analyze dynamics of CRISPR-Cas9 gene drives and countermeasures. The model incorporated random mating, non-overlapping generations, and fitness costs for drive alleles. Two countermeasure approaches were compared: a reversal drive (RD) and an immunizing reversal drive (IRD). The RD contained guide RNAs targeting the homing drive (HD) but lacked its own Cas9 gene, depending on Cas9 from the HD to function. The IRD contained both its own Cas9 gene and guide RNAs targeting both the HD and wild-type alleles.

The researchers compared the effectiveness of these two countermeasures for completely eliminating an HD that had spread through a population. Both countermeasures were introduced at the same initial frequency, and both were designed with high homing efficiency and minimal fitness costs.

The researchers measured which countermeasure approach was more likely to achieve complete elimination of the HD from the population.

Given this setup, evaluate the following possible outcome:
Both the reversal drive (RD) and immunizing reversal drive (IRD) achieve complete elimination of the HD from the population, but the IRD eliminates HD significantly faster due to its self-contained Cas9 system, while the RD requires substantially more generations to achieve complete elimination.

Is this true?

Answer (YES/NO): NO